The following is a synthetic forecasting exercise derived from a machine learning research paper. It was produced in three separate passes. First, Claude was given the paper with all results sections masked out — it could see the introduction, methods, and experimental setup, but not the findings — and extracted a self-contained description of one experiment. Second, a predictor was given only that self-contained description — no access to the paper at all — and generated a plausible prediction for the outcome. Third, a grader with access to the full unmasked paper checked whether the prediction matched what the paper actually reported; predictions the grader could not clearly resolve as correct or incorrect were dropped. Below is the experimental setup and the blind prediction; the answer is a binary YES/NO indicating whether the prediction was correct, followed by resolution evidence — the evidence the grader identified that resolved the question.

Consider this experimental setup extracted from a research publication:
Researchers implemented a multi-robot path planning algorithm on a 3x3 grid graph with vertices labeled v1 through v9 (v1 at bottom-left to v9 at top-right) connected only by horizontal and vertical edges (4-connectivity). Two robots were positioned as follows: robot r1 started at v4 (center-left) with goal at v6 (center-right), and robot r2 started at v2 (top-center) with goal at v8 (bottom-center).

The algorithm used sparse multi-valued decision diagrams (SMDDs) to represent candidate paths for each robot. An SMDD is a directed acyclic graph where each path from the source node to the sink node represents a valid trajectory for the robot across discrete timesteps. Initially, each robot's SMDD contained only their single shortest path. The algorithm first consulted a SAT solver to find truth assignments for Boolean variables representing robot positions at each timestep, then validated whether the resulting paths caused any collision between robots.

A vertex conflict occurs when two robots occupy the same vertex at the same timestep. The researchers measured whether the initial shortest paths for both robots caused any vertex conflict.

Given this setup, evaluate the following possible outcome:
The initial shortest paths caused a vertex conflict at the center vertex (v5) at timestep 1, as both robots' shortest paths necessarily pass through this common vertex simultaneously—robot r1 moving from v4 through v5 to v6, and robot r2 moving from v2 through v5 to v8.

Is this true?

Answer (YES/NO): NO